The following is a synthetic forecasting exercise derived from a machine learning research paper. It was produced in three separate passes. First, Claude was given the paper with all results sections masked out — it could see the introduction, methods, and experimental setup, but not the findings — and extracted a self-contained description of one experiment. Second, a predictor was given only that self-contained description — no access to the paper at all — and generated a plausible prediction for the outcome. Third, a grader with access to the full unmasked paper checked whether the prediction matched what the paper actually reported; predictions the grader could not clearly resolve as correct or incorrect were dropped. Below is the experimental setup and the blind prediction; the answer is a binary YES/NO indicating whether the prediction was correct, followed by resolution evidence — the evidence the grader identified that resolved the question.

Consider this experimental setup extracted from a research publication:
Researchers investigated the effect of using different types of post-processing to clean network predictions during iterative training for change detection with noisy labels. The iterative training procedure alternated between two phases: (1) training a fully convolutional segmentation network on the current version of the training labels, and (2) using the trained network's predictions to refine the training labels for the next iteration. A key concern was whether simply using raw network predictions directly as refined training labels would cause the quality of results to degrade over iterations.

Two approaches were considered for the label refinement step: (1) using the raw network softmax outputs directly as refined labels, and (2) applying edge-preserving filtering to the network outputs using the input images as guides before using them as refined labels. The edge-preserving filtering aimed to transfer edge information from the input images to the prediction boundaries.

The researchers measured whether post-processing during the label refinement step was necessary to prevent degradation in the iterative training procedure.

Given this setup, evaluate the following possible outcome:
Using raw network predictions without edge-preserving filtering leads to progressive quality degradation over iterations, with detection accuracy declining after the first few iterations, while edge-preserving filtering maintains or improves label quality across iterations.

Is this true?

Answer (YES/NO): NO